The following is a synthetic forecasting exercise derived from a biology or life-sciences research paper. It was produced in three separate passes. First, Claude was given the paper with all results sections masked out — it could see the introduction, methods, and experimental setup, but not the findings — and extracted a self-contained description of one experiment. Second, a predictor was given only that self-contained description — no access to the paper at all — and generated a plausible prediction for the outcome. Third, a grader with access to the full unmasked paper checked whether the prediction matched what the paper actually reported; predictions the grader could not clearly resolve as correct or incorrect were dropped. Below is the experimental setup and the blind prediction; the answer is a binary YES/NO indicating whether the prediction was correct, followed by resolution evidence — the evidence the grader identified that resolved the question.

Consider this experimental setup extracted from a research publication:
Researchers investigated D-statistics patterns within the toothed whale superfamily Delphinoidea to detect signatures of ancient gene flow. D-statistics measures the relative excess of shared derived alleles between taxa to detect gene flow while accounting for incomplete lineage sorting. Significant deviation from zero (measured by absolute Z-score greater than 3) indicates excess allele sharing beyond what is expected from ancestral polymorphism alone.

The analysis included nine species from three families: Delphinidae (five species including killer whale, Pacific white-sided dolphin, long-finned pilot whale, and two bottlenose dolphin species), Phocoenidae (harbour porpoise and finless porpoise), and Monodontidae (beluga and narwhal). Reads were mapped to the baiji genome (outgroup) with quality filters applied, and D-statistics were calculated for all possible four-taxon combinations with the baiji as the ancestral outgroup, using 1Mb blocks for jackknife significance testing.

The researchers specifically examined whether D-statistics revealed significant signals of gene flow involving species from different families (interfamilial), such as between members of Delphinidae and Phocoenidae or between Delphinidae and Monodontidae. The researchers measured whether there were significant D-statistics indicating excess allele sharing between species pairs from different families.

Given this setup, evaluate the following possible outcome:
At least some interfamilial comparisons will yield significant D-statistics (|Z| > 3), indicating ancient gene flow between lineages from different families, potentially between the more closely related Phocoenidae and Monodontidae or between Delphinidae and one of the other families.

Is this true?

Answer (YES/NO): YES